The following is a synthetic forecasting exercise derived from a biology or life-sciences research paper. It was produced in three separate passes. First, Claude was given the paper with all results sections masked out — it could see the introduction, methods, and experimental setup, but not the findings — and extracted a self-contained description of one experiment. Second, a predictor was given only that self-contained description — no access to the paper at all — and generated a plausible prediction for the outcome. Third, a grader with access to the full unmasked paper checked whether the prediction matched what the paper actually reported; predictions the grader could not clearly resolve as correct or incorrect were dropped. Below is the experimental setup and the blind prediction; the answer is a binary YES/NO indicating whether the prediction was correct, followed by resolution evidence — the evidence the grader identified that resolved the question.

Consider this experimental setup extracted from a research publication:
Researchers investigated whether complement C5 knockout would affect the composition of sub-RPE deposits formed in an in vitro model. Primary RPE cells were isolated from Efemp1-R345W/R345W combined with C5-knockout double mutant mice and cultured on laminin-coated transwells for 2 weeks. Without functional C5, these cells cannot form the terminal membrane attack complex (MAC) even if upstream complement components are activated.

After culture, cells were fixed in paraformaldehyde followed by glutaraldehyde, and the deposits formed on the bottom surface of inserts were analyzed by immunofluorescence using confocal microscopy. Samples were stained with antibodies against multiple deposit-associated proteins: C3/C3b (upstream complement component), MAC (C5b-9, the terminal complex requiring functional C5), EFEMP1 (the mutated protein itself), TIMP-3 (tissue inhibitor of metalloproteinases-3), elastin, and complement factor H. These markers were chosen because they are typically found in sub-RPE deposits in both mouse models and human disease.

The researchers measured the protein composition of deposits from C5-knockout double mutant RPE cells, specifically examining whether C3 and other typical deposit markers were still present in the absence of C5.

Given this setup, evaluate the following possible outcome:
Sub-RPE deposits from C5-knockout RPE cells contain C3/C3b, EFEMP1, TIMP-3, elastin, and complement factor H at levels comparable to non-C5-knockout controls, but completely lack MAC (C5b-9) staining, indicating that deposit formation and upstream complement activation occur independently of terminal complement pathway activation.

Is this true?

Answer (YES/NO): NO